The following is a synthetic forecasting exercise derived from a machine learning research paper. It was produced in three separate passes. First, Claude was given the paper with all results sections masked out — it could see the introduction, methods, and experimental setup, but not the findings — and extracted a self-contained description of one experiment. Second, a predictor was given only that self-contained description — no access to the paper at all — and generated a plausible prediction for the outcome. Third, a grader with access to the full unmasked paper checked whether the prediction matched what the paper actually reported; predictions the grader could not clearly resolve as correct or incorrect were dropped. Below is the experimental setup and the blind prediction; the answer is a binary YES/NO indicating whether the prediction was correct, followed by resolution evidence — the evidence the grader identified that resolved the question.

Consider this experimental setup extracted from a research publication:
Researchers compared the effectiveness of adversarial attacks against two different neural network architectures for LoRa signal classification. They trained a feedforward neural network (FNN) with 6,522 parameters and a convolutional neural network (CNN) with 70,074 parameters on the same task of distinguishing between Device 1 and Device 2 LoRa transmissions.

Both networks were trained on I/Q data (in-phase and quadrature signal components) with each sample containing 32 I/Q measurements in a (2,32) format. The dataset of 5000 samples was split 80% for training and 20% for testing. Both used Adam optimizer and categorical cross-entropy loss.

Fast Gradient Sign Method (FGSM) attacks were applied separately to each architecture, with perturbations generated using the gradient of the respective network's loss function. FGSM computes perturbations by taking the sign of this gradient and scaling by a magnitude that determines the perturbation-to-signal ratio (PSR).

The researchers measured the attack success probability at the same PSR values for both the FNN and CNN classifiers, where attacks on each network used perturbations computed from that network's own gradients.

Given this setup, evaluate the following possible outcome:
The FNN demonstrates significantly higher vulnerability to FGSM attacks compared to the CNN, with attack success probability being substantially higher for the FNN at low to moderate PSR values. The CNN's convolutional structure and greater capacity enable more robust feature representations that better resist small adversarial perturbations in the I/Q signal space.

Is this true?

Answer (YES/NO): NO